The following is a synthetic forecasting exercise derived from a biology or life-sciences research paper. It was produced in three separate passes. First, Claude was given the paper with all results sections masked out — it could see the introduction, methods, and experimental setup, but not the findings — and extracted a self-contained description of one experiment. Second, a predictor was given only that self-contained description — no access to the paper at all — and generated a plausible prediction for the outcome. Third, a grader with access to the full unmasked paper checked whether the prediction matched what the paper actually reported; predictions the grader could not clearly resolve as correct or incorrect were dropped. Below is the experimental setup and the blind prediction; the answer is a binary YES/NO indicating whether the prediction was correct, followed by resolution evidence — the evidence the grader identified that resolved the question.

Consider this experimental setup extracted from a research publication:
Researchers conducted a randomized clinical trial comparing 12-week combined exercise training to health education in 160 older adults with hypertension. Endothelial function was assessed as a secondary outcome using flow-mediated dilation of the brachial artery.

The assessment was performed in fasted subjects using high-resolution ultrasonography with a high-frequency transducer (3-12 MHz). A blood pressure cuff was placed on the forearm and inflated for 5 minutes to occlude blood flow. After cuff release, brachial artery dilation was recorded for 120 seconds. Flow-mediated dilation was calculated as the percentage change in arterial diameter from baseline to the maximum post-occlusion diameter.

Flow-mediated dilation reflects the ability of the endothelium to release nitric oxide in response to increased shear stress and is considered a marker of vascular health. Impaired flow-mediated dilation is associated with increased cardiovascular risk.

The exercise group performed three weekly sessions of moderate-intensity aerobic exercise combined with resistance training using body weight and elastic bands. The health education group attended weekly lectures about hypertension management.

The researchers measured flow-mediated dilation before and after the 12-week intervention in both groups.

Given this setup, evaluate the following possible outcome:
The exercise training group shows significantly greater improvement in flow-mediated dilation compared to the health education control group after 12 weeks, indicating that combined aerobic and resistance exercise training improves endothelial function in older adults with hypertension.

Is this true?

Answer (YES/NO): NO